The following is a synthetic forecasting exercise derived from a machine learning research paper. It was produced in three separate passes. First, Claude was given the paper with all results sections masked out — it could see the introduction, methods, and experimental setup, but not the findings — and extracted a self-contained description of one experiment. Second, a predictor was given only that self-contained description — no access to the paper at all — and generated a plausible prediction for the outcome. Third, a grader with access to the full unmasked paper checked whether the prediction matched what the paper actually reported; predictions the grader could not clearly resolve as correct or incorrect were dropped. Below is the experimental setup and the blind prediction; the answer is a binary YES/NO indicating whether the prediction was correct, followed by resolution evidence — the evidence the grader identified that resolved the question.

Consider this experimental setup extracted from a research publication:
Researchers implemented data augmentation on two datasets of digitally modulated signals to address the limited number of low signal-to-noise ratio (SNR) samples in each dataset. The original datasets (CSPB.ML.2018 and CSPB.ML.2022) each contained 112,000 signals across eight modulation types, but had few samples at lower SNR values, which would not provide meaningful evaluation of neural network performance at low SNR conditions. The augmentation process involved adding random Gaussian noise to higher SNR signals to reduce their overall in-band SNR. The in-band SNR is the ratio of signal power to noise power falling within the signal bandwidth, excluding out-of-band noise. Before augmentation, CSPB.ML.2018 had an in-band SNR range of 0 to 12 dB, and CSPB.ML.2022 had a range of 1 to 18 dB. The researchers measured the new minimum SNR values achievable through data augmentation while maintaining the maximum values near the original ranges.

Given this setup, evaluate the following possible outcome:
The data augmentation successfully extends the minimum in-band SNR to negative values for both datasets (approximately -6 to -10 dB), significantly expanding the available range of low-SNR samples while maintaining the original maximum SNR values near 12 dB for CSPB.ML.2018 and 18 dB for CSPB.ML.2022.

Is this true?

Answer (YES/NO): NO